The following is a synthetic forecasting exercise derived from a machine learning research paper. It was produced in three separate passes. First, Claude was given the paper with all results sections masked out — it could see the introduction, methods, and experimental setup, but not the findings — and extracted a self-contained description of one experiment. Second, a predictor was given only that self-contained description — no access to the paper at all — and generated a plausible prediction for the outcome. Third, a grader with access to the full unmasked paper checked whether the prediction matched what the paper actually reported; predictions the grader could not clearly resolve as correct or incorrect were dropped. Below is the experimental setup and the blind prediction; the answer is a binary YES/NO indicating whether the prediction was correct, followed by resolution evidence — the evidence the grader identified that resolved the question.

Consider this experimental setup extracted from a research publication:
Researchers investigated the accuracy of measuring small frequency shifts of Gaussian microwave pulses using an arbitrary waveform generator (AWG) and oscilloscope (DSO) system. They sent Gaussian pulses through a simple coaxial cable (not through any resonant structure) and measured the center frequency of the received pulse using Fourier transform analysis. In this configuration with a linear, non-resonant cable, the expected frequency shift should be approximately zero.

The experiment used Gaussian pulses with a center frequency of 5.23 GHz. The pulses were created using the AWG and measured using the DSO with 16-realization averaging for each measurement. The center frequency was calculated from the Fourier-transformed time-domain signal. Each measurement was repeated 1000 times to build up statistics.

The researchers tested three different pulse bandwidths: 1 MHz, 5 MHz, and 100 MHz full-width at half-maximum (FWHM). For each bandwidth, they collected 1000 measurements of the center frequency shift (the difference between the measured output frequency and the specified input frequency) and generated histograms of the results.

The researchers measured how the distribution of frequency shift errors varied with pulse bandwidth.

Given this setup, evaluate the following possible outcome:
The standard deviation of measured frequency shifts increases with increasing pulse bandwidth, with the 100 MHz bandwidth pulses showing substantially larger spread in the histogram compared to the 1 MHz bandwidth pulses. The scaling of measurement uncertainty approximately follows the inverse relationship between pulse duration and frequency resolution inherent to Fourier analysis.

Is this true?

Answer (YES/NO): NO